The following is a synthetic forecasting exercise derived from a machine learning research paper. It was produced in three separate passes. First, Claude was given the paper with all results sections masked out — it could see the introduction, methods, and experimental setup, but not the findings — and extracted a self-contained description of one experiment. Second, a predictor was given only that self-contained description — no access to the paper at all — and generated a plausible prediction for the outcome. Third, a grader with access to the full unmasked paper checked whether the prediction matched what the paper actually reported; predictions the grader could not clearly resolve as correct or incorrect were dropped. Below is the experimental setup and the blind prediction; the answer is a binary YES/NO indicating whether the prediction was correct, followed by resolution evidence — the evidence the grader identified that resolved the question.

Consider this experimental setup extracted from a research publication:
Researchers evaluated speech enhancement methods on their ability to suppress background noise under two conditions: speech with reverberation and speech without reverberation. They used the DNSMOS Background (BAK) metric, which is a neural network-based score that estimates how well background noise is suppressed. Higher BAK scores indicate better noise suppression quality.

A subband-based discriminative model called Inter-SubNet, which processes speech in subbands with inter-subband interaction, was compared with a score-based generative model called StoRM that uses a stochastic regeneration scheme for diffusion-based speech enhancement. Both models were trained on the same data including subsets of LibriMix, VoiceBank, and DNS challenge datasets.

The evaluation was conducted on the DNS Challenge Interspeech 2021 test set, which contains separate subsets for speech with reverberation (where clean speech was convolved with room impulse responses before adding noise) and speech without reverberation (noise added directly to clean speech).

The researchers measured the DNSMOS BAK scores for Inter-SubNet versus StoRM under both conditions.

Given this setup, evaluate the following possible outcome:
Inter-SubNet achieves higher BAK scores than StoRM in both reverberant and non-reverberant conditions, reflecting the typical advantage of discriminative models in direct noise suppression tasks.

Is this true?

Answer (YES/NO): NO